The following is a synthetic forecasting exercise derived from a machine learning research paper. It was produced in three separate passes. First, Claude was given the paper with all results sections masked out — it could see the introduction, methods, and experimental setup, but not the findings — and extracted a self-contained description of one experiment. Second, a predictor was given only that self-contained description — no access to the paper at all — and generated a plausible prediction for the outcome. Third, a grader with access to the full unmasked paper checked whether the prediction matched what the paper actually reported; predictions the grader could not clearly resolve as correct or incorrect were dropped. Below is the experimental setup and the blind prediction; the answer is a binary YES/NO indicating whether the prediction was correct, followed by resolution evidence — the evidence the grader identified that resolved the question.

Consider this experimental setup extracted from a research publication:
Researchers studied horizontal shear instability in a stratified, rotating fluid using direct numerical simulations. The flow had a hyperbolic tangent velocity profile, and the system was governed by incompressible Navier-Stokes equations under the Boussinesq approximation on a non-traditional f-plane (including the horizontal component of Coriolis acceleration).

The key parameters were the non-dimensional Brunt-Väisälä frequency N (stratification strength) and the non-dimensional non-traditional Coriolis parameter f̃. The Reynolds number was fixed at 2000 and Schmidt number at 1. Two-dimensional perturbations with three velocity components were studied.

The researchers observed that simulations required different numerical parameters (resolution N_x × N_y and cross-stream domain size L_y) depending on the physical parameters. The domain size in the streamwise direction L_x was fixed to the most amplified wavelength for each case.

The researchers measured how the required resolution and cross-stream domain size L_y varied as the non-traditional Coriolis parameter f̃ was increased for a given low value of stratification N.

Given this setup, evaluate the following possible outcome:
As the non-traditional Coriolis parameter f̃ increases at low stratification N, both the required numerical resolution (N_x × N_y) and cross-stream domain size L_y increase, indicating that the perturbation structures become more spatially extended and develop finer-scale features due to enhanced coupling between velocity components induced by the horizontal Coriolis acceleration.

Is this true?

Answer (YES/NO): YES